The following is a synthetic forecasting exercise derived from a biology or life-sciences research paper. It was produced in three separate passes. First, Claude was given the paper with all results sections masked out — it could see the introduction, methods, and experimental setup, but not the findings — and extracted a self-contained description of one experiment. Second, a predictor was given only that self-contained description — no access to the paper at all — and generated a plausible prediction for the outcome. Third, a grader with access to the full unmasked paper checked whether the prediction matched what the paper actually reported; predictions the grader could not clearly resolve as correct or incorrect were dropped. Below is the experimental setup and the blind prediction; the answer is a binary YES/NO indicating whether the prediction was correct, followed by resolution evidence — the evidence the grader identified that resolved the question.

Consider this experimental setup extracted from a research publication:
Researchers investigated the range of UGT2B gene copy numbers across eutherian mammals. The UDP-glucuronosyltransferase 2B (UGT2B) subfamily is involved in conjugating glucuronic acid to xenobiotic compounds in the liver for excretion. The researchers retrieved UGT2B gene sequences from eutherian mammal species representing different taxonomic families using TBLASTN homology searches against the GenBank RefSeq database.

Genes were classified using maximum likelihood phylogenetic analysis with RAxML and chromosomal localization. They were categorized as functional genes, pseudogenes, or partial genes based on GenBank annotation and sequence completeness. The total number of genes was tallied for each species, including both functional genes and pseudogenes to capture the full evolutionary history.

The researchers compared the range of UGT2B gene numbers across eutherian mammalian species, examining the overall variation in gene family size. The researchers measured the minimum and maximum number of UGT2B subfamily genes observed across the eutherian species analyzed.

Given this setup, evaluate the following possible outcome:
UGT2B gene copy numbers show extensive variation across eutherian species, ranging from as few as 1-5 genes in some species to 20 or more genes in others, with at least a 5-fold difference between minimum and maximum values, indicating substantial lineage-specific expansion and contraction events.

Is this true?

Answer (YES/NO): NO